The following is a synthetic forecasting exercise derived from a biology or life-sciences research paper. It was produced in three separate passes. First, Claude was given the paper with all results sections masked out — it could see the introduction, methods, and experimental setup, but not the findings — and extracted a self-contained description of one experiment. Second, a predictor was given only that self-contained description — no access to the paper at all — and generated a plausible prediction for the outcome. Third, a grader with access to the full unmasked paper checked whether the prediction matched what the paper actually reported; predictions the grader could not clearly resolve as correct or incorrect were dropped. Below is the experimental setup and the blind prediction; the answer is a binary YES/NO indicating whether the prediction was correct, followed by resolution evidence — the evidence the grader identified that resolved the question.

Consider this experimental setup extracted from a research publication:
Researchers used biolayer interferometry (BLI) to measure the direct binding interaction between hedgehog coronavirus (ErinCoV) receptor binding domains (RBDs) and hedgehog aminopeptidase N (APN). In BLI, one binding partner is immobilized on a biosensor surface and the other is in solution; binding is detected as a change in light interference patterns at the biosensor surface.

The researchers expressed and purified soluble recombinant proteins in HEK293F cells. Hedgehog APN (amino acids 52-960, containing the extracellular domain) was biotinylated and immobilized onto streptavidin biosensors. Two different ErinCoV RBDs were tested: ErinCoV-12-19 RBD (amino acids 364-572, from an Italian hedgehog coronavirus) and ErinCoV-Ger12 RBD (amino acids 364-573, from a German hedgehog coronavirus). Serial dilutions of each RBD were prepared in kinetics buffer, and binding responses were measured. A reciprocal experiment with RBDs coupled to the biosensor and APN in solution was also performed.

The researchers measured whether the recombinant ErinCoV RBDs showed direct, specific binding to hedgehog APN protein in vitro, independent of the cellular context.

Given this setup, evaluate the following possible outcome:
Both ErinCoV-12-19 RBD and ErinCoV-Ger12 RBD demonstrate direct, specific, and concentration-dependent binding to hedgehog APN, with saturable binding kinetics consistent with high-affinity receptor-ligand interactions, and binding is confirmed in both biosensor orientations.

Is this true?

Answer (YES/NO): NO